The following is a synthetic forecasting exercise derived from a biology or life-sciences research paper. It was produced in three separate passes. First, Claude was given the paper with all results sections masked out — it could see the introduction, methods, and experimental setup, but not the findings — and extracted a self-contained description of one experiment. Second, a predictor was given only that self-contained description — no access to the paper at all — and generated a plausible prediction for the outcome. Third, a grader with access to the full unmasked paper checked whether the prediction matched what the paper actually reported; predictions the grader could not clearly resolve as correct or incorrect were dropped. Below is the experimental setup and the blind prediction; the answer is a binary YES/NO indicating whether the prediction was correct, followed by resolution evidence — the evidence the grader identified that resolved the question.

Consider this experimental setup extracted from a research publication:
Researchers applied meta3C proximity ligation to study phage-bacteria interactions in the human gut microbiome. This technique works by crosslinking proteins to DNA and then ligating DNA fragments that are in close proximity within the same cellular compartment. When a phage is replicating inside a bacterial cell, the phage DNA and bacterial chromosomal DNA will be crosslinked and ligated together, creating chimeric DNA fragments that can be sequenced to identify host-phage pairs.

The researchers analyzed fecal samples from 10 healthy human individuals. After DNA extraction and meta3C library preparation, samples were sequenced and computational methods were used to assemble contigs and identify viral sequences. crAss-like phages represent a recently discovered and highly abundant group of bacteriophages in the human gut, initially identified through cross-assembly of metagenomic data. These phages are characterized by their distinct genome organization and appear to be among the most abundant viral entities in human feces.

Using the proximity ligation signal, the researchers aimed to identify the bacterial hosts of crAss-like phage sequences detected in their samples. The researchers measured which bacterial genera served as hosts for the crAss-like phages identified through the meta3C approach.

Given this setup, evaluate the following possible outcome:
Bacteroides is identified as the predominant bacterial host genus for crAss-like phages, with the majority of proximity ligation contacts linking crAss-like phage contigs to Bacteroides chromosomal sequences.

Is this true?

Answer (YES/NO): YES